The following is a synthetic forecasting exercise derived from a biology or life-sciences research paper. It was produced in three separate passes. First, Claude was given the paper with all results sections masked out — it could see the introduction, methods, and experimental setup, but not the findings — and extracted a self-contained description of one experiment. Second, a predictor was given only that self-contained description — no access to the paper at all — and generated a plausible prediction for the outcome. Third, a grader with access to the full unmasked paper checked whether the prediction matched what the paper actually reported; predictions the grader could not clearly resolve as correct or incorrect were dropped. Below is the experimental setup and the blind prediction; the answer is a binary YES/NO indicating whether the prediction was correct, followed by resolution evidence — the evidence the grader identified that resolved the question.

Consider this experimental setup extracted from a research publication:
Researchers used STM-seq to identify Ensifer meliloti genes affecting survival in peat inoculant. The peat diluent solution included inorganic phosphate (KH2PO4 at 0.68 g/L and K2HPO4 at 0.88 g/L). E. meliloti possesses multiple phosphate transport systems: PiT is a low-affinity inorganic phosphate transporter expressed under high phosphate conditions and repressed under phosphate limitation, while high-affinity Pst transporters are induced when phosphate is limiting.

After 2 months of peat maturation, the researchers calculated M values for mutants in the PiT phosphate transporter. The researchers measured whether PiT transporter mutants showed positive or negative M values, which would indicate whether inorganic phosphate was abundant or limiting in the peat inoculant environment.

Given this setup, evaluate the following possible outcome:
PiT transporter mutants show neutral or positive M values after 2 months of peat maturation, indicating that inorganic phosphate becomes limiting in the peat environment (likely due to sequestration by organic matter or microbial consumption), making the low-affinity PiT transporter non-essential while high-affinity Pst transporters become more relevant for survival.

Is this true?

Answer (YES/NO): NO